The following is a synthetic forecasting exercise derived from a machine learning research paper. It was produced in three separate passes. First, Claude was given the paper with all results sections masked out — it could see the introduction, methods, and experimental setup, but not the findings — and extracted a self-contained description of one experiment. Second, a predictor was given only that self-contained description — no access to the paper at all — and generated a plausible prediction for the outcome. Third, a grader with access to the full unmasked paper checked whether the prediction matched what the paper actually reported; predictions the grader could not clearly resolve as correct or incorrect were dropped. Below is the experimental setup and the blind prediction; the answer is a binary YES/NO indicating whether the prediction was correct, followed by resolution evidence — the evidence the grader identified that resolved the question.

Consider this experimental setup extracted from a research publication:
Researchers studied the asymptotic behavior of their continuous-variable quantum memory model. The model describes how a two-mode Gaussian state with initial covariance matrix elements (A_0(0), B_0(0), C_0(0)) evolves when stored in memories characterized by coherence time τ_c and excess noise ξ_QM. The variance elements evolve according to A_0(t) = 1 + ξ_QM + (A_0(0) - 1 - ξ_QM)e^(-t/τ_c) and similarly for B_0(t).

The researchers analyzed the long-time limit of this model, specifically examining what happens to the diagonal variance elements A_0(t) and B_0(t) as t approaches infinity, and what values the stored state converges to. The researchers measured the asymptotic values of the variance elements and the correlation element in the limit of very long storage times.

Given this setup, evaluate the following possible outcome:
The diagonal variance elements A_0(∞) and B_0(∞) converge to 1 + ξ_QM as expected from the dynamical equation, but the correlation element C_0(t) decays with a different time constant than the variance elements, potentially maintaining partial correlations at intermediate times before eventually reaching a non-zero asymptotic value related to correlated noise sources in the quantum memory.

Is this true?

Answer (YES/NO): NO